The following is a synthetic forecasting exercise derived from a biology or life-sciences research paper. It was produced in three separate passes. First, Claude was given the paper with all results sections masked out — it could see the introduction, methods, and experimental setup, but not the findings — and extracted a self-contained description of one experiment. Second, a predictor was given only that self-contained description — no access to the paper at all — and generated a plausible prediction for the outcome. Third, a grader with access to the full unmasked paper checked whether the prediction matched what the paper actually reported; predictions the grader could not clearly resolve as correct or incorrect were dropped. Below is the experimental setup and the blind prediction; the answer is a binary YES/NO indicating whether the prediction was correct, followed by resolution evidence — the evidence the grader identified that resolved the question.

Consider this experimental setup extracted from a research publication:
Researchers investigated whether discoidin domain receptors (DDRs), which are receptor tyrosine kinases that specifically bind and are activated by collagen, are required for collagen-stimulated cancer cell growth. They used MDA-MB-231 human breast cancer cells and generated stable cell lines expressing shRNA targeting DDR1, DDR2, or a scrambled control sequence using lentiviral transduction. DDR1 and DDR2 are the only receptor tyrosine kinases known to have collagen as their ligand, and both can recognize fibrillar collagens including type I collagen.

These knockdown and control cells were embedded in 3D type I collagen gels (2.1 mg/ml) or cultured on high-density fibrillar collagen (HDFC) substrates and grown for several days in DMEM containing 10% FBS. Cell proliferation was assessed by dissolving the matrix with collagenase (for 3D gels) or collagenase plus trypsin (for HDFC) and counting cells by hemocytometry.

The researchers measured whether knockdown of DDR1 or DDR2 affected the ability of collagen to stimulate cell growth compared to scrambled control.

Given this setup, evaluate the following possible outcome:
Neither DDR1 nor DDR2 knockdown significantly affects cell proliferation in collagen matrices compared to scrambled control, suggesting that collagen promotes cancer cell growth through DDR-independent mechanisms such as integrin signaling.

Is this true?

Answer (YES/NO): NO